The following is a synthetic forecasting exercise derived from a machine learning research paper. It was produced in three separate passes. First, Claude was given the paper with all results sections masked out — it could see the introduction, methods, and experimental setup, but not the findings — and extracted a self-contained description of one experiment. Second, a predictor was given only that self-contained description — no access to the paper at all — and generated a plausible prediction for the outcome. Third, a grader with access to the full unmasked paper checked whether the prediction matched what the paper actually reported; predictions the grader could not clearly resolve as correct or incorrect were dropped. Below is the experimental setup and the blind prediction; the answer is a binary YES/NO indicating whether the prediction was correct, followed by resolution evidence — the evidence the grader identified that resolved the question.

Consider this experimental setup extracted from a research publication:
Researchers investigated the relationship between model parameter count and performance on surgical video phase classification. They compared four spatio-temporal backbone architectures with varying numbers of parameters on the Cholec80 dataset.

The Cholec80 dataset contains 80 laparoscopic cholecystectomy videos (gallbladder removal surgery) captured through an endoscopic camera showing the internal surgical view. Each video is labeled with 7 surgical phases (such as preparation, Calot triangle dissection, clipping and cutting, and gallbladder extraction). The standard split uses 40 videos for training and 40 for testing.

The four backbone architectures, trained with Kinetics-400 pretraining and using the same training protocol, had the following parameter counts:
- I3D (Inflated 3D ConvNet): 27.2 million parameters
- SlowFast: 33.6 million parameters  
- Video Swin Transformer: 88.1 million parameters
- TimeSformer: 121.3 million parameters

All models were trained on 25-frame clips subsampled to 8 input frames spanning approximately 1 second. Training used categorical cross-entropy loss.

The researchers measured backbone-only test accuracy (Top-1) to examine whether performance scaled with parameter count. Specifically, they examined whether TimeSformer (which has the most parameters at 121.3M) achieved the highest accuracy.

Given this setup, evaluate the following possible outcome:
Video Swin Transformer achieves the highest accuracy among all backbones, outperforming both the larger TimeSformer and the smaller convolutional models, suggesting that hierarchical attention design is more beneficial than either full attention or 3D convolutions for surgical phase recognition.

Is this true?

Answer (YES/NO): YES